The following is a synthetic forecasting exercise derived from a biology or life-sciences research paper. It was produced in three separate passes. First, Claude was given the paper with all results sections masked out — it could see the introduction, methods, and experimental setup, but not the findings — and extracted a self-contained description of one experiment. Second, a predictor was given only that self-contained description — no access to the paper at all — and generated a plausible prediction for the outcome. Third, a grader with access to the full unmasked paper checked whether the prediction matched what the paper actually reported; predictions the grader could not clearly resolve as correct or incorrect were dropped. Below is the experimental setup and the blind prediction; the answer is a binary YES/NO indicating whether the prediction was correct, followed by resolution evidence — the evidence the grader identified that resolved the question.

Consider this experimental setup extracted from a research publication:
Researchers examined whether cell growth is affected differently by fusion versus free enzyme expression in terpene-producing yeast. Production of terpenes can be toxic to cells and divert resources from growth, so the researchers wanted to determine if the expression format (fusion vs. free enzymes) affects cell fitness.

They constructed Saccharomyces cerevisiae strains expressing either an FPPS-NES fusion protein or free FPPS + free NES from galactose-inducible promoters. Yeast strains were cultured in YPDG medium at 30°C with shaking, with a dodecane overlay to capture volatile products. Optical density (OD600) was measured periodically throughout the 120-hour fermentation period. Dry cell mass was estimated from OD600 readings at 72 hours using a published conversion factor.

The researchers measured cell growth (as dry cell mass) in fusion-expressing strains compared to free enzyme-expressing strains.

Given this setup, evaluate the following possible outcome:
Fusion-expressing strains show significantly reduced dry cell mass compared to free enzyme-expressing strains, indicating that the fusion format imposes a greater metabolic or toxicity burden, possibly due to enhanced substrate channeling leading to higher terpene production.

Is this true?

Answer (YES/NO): NO